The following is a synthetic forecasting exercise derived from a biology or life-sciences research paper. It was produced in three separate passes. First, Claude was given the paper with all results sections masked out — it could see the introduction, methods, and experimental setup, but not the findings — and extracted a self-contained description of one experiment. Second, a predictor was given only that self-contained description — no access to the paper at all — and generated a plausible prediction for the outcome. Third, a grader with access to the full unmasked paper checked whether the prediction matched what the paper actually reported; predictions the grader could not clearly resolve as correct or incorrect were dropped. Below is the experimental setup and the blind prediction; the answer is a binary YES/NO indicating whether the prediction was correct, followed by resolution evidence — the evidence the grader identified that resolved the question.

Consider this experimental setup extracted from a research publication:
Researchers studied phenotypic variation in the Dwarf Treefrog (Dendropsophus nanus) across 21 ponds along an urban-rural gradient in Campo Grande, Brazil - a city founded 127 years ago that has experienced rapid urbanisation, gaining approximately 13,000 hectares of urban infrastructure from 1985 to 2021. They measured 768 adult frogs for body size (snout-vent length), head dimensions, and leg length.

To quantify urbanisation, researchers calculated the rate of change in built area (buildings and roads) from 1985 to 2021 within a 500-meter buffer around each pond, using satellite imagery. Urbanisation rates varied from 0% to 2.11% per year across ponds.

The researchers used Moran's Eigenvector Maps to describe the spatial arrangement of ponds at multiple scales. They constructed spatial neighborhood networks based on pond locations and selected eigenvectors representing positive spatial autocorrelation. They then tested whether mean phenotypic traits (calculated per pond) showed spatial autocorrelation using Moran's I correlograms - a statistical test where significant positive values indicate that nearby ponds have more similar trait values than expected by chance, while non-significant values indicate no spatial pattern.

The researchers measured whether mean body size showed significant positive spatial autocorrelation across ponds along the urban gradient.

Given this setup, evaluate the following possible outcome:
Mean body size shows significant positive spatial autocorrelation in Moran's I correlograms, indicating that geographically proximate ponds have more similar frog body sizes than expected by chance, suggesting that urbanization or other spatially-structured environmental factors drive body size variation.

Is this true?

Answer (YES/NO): NO